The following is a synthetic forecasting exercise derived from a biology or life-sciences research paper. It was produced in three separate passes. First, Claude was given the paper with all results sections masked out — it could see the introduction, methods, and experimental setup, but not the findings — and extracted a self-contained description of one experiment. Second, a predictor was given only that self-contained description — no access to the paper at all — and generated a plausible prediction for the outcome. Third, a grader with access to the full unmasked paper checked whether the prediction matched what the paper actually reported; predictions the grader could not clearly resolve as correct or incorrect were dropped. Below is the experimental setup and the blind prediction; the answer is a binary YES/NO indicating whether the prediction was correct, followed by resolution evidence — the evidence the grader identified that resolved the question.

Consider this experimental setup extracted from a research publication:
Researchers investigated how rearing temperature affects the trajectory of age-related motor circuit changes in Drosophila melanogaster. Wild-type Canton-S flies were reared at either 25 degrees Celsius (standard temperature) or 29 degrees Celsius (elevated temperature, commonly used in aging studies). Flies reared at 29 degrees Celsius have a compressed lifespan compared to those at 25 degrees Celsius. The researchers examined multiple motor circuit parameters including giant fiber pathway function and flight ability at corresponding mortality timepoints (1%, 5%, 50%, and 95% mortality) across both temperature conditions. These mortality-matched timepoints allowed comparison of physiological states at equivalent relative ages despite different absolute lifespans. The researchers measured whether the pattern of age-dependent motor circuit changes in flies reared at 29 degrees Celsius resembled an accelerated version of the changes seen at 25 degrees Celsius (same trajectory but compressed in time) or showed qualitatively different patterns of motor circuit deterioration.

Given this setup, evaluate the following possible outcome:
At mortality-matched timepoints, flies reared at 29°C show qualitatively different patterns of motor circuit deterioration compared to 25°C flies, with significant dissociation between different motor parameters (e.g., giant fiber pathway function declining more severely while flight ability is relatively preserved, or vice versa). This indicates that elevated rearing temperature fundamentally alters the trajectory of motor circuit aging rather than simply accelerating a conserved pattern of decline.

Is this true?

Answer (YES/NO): NO